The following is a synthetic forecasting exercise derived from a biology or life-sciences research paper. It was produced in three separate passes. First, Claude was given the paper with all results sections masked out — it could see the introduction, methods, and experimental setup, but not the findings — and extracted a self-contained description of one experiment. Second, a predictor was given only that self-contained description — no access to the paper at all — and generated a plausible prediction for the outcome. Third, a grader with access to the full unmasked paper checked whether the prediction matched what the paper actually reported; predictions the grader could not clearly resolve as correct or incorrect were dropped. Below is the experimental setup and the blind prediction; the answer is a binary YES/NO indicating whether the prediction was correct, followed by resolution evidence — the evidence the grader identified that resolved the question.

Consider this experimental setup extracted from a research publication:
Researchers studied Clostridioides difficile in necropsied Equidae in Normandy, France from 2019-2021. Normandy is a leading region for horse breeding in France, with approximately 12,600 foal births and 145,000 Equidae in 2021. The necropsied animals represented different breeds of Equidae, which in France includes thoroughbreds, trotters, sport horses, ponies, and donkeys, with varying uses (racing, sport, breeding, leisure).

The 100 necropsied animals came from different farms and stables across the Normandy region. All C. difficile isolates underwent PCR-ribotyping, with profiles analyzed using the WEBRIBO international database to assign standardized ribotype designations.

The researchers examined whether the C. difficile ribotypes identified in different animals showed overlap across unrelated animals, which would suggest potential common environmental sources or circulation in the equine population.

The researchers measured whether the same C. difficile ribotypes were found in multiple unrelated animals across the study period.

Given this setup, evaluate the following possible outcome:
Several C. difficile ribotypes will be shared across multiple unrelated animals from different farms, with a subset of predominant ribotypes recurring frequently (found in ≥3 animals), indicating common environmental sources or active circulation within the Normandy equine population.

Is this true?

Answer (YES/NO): NO